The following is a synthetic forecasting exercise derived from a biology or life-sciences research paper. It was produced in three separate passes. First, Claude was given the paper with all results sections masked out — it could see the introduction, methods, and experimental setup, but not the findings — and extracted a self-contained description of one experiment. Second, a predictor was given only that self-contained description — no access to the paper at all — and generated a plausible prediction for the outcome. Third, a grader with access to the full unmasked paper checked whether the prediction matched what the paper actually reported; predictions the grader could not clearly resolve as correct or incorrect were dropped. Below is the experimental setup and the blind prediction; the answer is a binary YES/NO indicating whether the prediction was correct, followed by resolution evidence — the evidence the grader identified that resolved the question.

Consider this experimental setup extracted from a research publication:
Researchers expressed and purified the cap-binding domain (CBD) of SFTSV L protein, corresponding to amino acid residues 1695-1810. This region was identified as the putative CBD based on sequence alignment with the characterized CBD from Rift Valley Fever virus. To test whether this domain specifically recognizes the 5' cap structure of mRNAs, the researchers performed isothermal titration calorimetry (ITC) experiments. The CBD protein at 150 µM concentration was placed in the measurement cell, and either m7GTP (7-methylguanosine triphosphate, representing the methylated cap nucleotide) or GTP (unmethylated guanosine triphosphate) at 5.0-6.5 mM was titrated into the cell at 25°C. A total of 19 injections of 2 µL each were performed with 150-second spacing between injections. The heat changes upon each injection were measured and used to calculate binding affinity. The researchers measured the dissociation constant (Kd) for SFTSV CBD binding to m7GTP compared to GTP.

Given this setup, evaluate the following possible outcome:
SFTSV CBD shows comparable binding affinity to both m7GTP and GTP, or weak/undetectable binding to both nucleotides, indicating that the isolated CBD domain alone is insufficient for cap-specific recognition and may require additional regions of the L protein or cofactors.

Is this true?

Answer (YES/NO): NO